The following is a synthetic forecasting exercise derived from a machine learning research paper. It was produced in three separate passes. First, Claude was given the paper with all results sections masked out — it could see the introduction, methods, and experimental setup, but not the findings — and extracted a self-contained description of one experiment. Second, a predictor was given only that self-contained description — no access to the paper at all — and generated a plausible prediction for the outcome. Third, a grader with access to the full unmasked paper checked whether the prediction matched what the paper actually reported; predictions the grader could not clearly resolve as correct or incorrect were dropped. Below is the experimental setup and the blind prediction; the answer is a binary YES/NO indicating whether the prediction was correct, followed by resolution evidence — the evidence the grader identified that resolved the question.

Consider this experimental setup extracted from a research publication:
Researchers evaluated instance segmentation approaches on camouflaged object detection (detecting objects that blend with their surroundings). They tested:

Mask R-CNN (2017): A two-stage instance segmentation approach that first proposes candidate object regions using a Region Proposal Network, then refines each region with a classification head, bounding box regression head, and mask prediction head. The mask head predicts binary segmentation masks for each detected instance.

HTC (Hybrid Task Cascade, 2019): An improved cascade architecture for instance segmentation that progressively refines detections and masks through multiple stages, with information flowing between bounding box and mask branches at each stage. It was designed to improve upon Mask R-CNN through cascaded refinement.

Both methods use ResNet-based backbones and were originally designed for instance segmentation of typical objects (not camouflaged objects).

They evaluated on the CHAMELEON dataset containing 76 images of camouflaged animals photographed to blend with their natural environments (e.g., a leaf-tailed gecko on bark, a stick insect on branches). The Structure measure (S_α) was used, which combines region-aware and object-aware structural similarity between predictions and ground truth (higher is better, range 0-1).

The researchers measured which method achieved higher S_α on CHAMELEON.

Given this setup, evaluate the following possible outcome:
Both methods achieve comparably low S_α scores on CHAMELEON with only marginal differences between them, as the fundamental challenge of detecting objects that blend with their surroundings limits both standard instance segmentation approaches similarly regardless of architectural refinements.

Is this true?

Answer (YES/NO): NO